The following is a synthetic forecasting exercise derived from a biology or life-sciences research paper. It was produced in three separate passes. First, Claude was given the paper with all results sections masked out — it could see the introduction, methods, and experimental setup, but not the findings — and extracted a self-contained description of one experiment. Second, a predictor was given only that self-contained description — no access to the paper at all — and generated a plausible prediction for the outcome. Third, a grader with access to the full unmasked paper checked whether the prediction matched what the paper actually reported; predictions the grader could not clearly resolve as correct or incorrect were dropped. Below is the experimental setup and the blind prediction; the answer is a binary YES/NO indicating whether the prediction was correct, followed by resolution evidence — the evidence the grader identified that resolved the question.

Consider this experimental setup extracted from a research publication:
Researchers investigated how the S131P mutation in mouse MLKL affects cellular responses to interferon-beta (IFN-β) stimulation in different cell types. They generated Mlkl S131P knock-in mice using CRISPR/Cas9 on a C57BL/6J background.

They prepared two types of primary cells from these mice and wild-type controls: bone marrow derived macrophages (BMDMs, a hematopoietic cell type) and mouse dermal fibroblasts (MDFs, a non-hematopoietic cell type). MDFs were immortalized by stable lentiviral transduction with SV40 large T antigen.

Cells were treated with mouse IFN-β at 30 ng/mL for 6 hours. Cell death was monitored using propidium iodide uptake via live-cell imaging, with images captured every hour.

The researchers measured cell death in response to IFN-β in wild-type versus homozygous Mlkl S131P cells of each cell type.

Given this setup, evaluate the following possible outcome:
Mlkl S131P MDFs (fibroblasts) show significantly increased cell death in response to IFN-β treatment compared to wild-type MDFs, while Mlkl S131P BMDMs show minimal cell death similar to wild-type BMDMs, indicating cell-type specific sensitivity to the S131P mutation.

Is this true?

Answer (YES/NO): YES